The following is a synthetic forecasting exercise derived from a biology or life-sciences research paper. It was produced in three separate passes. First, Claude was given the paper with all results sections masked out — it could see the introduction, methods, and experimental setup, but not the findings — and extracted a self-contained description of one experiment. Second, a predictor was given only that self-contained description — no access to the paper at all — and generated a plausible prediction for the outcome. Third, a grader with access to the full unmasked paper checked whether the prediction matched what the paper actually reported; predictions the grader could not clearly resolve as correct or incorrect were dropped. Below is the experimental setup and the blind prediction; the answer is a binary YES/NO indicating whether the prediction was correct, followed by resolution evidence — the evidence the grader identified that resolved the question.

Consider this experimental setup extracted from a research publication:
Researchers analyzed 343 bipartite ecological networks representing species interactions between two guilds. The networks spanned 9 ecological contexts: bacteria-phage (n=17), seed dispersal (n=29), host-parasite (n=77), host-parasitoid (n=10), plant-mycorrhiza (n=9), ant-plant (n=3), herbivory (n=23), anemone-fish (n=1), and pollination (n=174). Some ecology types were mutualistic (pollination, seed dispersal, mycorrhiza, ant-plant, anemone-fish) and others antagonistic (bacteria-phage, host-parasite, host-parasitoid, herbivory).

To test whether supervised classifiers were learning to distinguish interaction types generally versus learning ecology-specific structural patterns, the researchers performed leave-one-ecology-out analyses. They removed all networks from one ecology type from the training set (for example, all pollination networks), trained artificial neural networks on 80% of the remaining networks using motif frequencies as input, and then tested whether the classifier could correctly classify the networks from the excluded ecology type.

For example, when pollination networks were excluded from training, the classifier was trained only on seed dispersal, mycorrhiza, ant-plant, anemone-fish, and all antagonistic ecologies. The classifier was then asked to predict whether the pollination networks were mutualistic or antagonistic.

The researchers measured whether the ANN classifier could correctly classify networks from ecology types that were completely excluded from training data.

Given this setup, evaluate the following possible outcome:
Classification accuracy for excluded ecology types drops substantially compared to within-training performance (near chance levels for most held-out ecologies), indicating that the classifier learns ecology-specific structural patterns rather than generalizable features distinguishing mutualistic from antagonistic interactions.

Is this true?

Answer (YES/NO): NO